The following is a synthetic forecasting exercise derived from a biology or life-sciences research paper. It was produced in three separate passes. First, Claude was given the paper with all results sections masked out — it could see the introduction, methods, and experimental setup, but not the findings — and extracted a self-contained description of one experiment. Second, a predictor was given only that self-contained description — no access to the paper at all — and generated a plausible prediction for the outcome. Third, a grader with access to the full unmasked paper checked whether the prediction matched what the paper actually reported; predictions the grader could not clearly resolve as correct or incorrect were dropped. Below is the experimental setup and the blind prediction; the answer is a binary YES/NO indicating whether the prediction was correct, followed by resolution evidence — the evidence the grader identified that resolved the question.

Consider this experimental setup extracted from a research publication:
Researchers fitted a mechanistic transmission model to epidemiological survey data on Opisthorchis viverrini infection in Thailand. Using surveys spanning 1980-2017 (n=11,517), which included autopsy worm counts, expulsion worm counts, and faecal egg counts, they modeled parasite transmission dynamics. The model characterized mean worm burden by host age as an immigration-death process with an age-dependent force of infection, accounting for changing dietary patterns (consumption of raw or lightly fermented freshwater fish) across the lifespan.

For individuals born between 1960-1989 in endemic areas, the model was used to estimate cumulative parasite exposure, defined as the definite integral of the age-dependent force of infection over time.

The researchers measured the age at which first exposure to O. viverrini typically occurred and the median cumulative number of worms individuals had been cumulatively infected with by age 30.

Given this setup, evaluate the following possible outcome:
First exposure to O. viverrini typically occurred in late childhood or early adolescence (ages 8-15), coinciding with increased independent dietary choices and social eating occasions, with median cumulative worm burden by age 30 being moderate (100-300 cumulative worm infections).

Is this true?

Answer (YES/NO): NO